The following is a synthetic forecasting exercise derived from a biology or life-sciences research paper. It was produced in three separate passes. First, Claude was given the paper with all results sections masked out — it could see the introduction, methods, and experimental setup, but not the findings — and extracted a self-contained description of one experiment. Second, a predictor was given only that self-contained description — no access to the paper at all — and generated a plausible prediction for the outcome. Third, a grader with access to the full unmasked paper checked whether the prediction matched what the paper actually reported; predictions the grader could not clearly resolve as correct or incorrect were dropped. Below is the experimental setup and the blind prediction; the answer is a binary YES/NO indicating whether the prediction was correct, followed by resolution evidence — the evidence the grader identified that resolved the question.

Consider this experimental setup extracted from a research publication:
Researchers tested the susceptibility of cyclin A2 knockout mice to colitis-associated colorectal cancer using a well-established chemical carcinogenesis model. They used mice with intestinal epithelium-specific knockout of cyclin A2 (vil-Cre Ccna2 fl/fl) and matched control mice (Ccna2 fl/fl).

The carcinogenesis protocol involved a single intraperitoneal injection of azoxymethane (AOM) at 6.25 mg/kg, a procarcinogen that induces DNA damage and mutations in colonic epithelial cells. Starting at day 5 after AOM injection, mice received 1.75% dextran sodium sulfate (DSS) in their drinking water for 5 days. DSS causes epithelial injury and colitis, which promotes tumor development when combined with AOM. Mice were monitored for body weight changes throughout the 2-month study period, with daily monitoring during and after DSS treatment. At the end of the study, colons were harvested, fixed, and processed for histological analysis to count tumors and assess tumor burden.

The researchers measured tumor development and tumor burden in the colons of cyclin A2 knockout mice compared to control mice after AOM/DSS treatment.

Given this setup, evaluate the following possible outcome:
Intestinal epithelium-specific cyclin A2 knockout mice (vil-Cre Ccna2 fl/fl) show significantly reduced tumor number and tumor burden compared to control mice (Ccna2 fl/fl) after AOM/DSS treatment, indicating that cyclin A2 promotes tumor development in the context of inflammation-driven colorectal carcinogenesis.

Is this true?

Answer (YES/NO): NO